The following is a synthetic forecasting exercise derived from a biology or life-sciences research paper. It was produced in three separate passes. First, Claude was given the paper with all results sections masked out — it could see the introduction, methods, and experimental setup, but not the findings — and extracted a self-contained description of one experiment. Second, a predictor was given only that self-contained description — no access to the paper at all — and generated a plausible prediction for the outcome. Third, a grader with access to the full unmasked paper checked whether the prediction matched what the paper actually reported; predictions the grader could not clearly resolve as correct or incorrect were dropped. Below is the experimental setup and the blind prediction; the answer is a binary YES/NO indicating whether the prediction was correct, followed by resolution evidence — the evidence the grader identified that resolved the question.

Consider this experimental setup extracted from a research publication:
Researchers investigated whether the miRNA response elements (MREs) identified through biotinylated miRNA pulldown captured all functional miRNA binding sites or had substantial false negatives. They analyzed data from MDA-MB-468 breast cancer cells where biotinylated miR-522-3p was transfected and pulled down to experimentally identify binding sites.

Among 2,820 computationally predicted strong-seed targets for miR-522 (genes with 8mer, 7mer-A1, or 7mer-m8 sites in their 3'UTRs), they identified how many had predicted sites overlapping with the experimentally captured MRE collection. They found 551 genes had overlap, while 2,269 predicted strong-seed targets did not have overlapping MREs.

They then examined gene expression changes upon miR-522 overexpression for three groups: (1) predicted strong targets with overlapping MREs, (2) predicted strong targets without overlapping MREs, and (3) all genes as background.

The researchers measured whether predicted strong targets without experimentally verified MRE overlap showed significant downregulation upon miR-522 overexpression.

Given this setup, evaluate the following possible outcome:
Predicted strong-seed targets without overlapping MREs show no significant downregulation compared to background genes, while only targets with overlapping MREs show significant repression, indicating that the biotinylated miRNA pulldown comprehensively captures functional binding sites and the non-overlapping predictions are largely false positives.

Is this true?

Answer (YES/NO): NO